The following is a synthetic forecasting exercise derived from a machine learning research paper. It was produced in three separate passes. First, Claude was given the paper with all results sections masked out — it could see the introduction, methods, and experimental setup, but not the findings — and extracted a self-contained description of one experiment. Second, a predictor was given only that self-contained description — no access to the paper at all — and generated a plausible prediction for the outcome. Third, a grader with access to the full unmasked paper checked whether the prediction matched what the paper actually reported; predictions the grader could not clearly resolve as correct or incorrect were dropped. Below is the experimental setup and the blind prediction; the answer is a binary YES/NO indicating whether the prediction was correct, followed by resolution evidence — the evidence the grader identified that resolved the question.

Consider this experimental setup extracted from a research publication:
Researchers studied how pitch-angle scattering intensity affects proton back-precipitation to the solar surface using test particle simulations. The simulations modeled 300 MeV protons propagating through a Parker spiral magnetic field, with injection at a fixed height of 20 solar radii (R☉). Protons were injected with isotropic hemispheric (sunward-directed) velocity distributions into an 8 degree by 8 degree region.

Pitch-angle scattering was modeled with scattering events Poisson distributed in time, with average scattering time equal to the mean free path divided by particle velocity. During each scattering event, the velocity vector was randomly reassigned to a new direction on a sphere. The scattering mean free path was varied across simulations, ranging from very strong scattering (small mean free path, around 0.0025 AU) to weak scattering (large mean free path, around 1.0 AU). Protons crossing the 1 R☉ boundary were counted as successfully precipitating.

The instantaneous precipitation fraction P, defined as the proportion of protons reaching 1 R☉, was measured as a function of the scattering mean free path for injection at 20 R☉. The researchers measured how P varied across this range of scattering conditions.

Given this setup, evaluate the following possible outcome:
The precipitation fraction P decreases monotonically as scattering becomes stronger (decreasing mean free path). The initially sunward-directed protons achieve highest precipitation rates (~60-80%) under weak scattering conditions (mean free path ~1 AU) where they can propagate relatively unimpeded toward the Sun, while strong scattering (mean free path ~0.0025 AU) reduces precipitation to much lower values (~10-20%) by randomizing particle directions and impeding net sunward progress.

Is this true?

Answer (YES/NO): NO